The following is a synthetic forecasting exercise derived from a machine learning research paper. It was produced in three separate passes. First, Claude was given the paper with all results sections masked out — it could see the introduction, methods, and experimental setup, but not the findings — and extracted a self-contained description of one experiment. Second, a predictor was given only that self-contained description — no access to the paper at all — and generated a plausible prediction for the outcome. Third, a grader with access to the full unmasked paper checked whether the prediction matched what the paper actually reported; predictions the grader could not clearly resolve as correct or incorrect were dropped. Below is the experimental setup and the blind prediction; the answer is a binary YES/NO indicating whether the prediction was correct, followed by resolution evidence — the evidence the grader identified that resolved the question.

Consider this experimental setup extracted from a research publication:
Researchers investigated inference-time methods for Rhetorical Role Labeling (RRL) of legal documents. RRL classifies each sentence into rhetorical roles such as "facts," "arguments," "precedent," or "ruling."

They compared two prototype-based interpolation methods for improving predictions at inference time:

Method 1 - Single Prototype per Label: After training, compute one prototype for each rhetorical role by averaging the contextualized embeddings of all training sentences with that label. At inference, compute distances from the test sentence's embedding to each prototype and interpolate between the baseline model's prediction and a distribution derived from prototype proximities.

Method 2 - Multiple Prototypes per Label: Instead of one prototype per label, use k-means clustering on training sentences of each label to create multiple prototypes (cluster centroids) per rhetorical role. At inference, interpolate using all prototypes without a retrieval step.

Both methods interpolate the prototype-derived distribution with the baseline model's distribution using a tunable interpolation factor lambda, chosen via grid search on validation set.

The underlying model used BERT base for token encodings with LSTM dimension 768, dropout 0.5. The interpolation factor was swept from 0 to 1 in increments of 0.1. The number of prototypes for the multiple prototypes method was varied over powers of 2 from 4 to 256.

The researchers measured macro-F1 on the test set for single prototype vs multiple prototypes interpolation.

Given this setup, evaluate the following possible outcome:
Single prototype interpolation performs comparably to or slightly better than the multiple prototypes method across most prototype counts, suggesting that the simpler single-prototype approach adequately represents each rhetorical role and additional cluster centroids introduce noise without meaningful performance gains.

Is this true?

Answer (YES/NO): NO